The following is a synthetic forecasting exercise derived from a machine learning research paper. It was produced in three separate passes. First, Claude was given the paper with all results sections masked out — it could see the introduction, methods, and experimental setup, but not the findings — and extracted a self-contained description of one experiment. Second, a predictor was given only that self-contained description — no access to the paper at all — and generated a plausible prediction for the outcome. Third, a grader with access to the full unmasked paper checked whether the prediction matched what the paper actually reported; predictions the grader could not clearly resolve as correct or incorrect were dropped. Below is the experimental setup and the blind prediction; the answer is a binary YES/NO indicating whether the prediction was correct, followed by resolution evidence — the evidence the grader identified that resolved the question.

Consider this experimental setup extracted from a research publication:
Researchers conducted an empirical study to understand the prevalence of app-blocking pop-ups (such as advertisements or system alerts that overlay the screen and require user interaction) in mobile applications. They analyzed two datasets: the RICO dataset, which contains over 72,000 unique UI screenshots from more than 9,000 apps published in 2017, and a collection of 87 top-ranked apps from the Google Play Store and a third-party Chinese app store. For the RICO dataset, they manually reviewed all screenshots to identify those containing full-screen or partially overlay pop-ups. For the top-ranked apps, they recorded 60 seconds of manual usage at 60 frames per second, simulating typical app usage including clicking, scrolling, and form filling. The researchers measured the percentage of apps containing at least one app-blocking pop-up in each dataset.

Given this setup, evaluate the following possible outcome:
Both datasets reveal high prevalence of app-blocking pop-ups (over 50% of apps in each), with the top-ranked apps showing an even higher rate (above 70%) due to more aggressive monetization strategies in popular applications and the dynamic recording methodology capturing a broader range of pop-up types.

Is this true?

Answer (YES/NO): NO